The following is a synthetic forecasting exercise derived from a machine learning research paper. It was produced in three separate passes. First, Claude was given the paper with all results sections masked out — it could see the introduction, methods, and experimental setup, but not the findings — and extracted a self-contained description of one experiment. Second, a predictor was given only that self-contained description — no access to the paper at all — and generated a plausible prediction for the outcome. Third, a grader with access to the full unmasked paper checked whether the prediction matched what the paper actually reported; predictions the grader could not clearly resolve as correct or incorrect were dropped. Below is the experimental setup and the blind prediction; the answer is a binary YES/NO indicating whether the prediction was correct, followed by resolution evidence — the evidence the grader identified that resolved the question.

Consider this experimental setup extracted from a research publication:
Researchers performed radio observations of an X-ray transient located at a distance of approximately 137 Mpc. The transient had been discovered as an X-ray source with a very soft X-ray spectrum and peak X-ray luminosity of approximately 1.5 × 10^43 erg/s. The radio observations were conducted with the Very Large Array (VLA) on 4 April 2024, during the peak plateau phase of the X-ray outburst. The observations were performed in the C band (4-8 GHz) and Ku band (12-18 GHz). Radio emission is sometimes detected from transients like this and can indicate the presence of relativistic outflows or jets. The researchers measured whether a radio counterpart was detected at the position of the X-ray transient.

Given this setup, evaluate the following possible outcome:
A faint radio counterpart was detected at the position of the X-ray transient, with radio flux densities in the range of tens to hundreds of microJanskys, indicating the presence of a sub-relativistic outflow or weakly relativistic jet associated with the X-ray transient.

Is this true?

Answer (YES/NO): NO